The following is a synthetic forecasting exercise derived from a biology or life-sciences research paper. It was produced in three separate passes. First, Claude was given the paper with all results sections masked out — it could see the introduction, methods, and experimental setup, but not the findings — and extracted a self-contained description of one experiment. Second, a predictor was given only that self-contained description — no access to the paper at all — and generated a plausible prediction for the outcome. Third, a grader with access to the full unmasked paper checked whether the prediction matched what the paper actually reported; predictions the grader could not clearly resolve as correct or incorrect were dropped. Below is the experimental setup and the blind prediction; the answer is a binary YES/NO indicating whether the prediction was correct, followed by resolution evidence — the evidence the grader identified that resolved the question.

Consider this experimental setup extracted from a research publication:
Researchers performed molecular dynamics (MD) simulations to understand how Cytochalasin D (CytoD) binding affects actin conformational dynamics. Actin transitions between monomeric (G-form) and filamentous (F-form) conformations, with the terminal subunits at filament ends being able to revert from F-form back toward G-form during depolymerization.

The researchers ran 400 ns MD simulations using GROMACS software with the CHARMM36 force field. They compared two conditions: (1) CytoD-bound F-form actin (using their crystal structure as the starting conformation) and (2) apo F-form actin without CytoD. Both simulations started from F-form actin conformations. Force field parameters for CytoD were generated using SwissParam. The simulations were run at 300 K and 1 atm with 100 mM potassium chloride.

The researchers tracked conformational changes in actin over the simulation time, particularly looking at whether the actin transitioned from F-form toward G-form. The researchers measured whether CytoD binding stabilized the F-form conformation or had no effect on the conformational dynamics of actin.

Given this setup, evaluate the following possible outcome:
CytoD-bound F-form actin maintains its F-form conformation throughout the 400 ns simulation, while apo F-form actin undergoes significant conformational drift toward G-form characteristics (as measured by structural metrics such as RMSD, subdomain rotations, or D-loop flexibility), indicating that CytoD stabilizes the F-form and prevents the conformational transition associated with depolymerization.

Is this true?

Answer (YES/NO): YES